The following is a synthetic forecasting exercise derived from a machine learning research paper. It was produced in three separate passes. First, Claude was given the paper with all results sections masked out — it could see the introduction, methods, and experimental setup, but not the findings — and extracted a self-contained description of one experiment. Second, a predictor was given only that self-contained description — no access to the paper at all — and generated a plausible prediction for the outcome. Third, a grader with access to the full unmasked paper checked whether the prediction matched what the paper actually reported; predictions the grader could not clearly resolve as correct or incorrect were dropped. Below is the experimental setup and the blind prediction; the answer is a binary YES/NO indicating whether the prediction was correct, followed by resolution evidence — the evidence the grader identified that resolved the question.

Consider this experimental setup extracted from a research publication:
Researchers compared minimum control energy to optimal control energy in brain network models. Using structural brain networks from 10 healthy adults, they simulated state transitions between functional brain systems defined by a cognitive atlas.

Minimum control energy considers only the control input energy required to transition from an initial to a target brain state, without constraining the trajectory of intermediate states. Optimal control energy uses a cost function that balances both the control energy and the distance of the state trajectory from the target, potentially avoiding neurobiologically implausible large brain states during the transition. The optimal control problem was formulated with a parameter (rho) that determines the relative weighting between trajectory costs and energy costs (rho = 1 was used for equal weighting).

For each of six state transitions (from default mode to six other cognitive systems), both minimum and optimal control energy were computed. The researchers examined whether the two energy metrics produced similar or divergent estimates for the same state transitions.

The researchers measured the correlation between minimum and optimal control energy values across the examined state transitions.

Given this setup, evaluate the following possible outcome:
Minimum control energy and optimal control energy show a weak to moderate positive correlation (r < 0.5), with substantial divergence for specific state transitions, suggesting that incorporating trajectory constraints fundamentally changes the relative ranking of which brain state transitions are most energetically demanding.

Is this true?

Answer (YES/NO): NO